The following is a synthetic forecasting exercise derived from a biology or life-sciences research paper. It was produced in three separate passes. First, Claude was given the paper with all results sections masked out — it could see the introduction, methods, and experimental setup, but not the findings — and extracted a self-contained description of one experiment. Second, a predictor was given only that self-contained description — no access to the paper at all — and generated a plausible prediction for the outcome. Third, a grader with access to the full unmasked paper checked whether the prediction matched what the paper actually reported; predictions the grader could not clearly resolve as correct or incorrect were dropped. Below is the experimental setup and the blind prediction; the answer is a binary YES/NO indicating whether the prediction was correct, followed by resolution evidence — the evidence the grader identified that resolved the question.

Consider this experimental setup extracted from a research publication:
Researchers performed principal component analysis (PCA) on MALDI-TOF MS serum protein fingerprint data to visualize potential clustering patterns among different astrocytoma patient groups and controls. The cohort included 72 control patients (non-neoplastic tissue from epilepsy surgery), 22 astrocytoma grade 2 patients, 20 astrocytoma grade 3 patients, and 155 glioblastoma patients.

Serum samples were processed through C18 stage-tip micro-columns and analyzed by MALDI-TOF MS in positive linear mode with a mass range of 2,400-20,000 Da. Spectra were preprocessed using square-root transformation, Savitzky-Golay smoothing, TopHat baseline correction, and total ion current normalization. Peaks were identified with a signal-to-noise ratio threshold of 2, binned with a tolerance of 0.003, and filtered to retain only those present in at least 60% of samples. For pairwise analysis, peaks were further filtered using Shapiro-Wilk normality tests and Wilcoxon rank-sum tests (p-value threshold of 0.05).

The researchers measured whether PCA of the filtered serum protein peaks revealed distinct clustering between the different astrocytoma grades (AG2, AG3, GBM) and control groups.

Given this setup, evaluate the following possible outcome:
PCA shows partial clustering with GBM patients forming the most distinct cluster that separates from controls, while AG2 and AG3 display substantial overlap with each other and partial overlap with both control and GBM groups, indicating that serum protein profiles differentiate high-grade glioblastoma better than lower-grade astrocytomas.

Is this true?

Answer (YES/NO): NO